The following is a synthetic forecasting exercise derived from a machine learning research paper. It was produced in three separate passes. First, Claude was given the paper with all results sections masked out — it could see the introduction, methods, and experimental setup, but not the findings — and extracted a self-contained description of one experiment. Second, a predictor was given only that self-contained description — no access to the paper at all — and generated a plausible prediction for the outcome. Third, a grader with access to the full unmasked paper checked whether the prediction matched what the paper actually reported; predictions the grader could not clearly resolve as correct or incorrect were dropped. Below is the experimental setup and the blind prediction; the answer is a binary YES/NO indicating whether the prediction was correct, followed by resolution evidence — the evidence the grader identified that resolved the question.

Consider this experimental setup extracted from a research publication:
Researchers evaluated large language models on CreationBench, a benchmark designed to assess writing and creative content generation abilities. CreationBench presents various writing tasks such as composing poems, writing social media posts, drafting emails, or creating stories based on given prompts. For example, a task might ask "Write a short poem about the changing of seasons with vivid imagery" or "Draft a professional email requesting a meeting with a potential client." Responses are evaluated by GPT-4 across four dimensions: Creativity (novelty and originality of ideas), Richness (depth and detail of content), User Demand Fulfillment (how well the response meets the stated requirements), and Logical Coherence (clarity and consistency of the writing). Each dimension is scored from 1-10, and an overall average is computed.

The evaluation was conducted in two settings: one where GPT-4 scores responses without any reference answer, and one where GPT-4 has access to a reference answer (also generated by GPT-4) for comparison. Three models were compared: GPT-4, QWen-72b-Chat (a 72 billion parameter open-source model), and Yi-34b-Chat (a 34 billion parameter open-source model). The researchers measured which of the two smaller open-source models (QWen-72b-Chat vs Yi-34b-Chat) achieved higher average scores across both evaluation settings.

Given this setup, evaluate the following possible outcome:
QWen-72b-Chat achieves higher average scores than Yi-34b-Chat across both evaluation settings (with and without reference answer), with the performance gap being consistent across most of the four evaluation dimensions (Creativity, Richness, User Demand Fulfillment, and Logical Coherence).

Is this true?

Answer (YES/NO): NO